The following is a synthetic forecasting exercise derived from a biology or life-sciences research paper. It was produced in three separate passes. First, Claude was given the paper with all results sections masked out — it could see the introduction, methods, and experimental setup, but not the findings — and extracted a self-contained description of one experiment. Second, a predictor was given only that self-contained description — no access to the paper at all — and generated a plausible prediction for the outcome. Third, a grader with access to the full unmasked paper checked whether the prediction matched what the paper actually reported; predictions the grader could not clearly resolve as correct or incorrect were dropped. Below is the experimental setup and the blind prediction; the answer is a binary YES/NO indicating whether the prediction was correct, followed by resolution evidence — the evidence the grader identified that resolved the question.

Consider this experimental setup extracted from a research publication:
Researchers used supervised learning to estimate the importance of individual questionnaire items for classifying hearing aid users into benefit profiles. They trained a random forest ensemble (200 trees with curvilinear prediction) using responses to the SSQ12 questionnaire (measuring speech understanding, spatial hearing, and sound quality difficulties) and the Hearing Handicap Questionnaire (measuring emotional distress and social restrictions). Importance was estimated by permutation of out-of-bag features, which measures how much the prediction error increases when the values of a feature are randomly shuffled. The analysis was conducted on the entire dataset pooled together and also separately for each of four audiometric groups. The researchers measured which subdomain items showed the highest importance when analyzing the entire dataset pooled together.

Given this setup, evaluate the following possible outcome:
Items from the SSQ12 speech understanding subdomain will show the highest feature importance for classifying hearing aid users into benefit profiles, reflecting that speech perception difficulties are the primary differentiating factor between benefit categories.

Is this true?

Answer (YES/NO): NO